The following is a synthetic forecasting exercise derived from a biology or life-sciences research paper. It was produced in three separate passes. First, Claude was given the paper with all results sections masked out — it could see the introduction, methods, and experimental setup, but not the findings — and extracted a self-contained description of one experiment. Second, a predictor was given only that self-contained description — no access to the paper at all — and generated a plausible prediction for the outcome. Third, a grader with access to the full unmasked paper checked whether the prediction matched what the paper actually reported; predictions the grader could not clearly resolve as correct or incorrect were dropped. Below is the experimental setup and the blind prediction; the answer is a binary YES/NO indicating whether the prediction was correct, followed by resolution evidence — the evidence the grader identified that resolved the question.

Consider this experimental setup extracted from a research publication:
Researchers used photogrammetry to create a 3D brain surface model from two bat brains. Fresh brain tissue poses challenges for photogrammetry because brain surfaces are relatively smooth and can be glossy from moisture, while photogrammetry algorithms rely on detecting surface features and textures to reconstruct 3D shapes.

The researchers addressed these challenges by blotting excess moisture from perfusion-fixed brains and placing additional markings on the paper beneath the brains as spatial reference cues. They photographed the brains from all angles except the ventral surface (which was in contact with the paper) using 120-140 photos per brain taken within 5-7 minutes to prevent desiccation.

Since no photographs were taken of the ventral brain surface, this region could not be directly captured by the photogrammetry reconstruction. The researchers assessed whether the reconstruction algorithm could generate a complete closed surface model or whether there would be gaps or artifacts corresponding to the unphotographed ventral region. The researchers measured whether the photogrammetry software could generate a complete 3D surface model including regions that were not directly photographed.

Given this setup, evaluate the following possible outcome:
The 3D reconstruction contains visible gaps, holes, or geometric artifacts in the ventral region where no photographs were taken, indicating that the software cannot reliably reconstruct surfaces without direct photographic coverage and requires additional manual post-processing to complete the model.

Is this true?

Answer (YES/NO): NO